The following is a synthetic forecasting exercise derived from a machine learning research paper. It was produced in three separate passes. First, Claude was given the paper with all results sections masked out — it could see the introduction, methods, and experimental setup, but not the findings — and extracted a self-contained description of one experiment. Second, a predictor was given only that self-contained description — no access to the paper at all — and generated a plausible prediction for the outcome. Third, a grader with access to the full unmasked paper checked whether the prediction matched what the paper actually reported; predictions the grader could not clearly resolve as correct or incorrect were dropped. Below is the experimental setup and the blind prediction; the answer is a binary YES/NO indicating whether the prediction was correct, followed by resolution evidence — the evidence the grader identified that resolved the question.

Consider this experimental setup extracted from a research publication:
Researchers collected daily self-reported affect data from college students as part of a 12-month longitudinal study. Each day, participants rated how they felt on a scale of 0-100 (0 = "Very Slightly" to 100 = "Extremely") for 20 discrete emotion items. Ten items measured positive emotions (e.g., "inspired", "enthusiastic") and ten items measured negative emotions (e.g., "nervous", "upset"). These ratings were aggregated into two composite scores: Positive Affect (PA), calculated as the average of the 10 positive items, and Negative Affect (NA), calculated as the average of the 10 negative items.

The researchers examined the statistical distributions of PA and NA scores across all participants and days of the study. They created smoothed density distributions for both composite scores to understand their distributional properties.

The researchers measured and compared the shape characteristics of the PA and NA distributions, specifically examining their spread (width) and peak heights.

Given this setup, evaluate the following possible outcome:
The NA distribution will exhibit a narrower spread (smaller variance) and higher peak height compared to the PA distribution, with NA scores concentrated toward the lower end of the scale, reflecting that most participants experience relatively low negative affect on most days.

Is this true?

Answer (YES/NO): YES